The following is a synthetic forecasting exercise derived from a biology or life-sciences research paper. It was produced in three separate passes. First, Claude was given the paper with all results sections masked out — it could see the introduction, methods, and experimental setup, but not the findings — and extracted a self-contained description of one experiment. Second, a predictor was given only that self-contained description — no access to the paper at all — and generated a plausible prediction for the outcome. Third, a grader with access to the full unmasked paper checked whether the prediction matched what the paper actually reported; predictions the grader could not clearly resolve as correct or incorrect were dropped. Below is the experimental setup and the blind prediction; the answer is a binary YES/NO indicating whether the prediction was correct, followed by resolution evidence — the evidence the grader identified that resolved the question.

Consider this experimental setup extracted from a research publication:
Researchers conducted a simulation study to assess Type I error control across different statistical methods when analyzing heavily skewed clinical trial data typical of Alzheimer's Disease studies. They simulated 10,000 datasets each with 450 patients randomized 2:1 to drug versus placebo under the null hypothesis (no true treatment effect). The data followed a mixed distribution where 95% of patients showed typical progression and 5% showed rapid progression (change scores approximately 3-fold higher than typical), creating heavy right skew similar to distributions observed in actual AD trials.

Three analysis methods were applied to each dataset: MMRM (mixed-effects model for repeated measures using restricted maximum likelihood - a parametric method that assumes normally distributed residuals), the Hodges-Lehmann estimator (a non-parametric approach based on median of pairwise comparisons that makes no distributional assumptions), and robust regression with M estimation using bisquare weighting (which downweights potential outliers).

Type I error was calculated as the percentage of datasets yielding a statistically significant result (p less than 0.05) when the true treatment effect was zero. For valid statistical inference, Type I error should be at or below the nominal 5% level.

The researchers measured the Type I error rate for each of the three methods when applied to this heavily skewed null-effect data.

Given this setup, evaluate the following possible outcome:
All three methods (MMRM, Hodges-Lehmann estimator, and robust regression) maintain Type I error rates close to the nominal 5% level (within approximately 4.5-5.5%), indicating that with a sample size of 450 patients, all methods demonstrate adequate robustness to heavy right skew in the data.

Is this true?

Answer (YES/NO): NO